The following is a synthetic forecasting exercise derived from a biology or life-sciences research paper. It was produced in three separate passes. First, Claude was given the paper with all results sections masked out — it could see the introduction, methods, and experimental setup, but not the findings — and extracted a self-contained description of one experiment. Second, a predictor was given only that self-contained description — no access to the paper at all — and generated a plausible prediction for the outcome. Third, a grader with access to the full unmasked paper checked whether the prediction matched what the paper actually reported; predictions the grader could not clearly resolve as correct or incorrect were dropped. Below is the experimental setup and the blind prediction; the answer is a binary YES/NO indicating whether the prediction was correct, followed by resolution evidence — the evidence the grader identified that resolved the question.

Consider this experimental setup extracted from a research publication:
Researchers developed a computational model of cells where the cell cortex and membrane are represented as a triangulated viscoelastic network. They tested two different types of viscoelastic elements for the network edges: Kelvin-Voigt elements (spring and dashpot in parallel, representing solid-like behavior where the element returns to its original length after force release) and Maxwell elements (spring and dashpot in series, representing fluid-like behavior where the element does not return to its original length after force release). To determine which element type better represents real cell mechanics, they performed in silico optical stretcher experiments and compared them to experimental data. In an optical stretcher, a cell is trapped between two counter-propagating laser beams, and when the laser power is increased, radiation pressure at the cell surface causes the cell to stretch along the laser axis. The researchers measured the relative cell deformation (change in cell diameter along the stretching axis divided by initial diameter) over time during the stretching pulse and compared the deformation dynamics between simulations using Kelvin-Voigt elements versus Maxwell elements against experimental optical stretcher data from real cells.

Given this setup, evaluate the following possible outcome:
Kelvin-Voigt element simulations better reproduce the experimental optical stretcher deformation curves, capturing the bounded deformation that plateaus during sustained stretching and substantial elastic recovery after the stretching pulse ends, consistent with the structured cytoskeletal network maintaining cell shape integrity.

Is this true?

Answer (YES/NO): NO